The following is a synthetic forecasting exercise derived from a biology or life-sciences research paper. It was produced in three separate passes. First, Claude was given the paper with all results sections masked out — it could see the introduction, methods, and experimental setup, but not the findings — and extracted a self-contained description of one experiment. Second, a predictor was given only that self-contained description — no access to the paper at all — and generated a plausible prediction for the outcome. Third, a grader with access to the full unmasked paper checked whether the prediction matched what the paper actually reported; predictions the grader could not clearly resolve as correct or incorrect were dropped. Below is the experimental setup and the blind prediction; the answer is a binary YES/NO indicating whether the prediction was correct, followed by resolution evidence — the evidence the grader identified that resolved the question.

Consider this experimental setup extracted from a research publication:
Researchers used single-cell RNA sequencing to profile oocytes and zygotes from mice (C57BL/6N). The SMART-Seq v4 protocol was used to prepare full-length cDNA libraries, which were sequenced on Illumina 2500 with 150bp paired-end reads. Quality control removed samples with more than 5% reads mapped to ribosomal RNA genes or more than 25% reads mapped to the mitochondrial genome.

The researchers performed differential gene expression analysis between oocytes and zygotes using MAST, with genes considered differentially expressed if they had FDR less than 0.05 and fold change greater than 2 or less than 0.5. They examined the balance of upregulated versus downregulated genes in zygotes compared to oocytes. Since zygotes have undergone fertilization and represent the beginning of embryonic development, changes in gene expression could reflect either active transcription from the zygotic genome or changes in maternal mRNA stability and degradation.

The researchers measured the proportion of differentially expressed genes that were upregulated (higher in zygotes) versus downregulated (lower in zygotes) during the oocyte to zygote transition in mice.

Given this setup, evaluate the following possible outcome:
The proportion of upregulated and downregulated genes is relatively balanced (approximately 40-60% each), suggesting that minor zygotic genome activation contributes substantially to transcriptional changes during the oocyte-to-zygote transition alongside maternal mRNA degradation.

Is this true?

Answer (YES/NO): NO